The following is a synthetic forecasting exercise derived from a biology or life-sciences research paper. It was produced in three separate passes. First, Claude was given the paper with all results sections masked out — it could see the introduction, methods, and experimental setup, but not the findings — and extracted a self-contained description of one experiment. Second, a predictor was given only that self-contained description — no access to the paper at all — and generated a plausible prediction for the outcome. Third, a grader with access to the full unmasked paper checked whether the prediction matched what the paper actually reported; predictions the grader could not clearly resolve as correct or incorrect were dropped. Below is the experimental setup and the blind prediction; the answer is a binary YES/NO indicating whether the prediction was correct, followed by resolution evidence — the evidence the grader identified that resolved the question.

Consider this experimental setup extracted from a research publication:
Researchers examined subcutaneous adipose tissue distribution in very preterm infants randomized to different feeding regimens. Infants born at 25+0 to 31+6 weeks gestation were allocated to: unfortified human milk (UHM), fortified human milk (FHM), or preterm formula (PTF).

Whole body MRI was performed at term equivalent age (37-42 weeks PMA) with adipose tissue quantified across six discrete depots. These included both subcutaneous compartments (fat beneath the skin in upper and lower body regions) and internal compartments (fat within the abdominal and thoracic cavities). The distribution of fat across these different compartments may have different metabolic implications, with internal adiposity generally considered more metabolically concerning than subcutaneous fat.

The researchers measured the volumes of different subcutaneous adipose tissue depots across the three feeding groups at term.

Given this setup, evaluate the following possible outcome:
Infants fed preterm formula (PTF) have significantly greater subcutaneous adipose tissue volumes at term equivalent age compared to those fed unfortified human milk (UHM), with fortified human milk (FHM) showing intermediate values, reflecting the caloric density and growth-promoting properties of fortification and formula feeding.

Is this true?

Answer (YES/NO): NO